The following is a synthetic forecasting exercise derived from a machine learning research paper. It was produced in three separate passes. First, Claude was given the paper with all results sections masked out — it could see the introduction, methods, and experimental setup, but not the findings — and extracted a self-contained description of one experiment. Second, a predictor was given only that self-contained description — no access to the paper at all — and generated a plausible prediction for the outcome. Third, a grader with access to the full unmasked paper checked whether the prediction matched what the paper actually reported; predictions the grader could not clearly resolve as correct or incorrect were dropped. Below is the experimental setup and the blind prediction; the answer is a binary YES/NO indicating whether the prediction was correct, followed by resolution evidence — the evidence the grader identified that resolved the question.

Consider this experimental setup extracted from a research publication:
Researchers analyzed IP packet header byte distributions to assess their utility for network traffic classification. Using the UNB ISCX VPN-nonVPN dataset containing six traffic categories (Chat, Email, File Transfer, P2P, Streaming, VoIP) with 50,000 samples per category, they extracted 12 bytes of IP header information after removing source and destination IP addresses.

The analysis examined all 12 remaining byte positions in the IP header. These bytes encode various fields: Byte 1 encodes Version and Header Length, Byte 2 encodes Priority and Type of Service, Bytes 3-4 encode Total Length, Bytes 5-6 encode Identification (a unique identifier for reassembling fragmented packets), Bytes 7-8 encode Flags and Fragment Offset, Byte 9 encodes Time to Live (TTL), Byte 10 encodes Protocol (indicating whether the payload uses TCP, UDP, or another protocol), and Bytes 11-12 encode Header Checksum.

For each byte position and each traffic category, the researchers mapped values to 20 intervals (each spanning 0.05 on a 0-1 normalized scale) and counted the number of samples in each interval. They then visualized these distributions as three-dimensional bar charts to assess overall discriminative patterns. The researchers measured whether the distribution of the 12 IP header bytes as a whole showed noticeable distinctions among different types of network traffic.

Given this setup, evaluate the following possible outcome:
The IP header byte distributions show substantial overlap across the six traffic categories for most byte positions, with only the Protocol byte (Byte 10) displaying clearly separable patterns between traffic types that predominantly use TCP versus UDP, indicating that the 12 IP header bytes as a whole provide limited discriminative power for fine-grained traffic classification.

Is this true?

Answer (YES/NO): NO